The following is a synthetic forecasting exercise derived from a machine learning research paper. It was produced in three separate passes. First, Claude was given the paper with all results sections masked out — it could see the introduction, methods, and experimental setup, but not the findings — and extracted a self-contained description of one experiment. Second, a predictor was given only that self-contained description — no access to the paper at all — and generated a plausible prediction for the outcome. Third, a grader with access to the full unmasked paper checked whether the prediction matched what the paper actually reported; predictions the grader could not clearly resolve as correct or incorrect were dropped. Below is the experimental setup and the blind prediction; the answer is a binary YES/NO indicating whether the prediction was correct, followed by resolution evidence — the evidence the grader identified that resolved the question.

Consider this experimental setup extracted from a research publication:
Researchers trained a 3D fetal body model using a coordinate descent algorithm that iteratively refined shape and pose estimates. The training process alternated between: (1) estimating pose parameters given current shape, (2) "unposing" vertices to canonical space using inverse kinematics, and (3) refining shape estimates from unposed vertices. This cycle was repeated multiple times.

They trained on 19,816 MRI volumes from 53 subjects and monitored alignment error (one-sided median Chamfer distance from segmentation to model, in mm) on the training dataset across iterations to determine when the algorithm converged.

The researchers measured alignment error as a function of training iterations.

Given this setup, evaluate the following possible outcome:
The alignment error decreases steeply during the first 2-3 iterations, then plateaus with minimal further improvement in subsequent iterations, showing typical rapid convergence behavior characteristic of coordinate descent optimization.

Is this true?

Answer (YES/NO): YES